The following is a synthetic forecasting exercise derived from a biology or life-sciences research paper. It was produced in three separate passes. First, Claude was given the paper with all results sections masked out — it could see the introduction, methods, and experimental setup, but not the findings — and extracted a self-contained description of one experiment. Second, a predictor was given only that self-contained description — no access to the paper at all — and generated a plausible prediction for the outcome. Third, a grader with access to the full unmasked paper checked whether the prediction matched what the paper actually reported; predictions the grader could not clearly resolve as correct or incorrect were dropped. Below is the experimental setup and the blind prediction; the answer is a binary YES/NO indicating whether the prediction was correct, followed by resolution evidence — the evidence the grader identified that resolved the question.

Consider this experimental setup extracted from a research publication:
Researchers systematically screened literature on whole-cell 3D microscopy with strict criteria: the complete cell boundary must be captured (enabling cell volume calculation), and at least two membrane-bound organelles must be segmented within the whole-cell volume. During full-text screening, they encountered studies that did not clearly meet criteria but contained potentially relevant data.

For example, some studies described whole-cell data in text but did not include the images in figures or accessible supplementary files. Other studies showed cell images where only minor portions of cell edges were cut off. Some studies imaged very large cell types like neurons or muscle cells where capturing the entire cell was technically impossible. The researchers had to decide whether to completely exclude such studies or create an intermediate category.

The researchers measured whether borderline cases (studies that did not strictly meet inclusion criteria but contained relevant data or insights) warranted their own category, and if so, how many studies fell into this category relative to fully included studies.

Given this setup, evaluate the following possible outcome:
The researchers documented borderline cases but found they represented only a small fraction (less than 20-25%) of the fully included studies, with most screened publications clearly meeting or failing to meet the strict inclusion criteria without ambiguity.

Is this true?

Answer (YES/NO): NO